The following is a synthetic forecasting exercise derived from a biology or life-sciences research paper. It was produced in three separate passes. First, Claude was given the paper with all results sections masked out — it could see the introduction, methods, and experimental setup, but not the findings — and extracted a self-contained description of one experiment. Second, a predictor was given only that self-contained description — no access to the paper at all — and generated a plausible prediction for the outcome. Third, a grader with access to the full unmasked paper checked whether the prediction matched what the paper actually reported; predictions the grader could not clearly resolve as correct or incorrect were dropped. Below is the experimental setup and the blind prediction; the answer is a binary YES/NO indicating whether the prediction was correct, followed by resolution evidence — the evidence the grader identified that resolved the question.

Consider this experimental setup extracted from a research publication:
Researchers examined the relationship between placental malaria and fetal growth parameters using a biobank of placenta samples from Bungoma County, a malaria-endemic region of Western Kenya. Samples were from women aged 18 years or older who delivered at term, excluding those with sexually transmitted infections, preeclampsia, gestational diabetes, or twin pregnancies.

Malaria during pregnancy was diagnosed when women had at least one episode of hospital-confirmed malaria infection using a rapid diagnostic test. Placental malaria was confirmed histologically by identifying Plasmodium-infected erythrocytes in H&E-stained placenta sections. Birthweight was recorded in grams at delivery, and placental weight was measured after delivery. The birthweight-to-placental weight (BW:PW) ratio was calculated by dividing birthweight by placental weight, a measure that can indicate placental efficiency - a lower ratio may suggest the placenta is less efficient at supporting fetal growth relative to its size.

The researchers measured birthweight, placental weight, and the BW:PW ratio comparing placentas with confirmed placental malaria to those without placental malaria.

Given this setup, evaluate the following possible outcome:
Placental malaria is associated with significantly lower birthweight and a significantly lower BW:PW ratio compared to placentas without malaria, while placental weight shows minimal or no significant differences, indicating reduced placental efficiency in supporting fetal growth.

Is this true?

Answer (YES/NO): NO